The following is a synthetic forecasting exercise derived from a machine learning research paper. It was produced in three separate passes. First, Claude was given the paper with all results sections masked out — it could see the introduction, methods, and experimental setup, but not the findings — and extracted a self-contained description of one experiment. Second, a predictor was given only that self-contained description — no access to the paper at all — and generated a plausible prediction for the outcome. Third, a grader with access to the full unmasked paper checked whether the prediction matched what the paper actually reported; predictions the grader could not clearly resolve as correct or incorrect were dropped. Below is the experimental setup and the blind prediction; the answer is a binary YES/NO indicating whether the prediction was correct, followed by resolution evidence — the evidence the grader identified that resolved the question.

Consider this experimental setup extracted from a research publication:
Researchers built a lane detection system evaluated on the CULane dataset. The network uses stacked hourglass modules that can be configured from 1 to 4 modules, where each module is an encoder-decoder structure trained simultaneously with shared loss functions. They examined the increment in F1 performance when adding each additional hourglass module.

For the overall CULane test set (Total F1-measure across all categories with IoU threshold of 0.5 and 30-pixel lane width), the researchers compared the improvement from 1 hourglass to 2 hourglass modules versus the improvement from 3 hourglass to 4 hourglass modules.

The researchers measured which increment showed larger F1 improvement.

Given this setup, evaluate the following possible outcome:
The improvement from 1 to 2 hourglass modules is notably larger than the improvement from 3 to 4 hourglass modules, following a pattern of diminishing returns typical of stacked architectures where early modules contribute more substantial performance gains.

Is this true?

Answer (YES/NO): YES